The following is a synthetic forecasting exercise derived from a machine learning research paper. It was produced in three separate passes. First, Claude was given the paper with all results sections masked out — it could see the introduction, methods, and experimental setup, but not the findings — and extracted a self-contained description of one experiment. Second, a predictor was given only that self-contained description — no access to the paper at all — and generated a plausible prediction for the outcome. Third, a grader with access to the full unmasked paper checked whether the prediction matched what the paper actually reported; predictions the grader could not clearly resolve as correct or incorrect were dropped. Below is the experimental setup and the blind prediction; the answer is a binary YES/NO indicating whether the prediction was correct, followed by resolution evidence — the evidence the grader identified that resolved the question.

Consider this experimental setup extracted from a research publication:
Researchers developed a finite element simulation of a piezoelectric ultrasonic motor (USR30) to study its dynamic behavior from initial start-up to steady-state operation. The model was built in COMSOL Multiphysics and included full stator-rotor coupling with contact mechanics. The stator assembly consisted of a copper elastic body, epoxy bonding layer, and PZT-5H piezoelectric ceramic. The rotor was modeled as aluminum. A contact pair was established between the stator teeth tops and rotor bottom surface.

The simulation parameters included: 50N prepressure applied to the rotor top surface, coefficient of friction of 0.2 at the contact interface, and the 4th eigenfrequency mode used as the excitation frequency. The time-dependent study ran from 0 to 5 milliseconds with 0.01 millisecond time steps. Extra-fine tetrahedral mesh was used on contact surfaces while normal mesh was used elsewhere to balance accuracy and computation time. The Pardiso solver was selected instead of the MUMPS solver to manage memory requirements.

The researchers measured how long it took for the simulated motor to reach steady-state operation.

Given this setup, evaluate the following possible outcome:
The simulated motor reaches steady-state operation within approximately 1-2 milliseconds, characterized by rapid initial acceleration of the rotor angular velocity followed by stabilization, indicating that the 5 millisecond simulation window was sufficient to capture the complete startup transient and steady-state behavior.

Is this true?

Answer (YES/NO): YES